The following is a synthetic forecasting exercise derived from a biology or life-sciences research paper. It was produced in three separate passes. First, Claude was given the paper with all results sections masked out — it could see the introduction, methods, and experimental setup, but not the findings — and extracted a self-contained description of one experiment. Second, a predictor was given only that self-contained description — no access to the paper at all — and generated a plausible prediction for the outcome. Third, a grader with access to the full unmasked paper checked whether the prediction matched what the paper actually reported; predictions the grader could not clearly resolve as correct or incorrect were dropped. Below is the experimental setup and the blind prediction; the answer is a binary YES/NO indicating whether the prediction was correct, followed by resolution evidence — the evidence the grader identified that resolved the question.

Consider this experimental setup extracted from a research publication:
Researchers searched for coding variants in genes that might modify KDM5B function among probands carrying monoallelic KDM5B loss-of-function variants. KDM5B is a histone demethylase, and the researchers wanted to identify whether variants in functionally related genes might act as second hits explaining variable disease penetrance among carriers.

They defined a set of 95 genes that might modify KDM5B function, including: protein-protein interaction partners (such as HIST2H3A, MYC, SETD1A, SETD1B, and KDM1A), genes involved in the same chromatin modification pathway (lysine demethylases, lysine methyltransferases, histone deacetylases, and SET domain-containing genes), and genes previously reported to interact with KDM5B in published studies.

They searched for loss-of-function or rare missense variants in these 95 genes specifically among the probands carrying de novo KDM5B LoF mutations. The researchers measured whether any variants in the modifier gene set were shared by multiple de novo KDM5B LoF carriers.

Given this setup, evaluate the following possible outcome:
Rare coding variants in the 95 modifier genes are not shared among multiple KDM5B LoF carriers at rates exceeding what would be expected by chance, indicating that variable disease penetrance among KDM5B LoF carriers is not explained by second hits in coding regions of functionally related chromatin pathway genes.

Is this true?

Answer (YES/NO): YES